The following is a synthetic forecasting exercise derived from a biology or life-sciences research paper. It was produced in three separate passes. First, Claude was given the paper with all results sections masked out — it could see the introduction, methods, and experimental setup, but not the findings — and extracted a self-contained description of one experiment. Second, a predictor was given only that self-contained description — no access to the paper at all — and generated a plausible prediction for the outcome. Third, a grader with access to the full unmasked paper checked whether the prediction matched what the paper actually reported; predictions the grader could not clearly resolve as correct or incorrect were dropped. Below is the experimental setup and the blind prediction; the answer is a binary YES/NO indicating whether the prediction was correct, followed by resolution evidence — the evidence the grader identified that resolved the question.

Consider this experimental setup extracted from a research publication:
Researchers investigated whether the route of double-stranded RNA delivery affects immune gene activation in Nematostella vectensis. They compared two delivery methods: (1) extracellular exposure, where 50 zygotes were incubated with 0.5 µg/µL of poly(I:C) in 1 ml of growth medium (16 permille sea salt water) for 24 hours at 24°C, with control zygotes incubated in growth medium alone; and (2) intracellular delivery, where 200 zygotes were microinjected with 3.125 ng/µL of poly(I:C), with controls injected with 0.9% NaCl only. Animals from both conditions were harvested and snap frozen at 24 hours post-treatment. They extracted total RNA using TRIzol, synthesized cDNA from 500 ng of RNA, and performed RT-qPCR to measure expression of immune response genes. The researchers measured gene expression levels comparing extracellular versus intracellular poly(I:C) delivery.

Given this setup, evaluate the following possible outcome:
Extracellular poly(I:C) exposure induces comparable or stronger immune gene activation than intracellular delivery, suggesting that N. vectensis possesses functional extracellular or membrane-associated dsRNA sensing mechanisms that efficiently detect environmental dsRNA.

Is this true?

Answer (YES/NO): NO